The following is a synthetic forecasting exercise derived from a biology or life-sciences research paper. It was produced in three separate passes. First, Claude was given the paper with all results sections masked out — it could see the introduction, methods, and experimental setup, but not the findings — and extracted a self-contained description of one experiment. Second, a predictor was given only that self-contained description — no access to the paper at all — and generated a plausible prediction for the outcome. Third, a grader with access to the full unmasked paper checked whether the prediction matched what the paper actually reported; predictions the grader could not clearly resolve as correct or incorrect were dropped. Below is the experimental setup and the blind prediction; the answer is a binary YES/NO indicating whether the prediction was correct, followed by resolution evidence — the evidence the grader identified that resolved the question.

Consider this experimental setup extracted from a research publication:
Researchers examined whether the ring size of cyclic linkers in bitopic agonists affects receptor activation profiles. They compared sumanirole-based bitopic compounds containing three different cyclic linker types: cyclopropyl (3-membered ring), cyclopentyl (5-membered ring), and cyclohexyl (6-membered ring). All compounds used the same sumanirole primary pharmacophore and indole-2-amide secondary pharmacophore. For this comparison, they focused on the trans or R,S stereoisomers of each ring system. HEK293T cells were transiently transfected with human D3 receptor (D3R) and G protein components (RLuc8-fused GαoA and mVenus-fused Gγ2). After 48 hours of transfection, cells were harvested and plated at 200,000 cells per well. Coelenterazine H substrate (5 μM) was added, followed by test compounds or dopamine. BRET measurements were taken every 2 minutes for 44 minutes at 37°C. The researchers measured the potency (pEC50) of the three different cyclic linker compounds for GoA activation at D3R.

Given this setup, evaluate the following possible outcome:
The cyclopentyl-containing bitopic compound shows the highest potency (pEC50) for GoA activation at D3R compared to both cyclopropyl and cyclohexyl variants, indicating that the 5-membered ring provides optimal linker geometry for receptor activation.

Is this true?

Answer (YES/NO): NO